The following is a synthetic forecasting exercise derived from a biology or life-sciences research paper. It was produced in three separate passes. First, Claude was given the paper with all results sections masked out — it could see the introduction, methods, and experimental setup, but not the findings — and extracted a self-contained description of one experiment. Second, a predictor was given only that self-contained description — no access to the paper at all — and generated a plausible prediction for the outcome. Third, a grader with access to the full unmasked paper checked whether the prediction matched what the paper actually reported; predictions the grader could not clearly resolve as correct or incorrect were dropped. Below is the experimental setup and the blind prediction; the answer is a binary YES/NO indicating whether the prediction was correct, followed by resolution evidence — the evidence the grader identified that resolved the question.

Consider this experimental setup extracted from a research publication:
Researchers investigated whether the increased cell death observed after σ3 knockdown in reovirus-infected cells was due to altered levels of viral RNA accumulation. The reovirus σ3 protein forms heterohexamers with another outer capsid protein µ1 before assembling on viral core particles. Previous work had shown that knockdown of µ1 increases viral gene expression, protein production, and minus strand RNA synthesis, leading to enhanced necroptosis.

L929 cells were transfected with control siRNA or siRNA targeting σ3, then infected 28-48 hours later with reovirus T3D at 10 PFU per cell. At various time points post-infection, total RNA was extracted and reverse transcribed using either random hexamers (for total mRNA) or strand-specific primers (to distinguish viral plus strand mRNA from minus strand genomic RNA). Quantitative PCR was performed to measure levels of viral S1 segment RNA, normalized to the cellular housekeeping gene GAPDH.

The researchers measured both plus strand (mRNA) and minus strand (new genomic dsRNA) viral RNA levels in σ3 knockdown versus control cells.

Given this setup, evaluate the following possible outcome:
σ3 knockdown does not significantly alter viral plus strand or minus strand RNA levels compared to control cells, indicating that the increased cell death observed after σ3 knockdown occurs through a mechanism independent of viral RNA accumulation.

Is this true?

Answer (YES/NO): YES